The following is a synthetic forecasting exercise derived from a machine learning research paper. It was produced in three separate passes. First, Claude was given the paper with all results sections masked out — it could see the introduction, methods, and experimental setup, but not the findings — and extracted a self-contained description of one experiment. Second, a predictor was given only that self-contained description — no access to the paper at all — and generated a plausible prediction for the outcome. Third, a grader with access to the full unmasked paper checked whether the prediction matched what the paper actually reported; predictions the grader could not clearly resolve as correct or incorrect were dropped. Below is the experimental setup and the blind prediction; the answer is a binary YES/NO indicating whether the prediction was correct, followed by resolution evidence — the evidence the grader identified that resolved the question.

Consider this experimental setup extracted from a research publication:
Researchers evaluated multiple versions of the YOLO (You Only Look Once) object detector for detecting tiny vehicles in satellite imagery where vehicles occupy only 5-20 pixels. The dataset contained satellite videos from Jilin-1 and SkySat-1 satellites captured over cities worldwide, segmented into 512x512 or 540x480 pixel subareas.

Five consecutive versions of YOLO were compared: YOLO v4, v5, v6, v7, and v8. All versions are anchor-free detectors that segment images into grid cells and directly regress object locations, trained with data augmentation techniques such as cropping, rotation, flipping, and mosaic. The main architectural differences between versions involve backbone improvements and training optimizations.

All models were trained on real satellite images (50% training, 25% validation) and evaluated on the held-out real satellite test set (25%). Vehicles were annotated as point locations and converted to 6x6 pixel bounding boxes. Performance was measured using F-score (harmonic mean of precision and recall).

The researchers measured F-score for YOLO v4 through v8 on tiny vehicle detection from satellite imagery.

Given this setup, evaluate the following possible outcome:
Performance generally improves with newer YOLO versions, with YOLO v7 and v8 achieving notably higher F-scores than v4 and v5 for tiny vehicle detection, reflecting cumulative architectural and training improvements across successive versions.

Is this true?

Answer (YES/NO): NO